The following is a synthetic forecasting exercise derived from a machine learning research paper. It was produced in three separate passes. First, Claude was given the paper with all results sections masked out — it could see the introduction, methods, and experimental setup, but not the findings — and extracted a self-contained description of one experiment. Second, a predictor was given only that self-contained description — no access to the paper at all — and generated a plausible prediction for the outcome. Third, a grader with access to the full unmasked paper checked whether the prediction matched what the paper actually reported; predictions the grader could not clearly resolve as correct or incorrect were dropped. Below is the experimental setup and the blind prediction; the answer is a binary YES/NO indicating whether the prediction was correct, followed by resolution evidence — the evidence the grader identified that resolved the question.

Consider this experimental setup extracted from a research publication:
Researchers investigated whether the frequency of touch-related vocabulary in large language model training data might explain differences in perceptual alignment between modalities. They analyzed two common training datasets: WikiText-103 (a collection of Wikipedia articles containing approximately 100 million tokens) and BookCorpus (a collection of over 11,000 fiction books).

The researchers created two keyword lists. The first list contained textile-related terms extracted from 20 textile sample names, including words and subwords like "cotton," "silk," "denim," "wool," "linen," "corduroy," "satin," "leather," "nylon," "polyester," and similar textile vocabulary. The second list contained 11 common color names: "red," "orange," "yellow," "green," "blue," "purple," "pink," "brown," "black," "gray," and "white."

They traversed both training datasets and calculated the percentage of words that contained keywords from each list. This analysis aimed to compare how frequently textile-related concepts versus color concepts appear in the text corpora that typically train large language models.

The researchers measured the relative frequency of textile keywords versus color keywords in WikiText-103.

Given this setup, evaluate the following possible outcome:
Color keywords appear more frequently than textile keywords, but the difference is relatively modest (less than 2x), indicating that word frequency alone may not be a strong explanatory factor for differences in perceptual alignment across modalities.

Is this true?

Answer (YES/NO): NO